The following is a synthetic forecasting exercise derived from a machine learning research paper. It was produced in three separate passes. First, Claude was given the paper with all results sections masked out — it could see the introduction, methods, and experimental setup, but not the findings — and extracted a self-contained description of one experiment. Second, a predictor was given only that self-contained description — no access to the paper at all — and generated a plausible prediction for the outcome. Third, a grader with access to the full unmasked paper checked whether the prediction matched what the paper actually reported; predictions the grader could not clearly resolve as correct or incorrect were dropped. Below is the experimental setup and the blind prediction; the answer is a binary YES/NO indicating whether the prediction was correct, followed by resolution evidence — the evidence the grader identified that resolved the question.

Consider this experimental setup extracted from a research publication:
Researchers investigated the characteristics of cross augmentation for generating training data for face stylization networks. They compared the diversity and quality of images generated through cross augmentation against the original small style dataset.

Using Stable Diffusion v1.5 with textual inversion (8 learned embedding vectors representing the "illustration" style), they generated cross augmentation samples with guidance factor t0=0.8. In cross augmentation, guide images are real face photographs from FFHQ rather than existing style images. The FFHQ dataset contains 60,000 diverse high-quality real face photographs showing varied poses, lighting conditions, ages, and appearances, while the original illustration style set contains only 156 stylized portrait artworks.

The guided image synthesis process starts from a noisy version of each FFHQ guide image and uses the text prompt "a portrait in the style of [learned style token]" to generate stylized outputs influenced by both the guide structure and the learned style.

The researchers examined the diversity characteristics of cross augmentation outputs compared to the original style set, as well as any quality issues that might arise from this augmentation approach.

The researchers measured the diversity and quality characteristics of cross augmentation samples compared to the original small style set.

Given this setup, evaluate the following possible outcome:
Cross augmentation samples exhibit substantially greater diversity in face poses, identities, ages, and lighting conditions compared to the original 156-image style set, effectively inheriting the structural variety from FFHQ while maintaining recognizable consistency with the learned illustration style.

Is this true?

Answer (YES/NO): NO